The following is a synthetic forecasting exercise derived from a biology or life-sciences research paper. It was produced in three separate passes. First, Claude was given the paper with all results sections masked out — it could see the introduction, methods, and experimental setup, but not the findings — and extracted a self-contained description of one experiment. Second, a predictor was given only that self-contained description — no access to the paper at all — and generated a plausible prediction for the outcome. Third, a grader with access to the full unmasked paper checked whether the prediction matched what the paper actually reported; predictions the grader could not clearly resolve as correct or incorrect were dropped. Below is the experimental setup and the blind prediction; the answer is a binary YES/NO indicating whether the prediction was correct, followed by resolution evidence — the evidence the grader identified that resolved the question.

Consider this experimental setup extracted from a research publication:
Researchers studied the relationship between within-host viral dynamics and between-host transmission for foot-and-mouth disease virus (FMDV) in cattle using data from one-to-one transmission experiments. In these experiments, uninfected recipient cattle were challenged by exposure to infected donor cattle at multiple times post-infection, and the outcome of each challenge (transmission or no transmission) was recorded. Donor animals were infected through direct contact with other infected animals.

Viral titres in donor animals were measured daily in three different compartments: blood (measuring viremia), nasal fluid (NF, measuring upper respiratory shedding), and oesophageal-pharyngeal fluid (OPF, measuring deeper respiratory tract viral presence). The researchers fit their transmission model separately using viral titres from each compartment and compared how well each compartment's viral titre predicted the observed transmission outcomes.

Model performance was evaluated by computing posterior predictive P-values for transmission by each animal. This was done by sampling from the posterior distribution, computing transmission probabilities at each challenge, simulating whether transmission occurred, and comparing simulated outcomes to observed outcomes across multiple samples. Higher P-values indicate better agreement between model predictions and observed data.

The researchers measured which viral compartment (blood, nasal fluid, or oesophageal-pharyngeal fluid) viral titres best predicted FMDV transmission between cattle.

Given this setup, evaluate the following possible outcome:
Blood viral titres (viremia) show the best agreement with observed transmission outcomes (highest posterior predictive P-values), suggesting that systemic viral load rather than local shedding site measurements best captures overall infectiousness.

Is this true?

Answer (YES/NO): NO